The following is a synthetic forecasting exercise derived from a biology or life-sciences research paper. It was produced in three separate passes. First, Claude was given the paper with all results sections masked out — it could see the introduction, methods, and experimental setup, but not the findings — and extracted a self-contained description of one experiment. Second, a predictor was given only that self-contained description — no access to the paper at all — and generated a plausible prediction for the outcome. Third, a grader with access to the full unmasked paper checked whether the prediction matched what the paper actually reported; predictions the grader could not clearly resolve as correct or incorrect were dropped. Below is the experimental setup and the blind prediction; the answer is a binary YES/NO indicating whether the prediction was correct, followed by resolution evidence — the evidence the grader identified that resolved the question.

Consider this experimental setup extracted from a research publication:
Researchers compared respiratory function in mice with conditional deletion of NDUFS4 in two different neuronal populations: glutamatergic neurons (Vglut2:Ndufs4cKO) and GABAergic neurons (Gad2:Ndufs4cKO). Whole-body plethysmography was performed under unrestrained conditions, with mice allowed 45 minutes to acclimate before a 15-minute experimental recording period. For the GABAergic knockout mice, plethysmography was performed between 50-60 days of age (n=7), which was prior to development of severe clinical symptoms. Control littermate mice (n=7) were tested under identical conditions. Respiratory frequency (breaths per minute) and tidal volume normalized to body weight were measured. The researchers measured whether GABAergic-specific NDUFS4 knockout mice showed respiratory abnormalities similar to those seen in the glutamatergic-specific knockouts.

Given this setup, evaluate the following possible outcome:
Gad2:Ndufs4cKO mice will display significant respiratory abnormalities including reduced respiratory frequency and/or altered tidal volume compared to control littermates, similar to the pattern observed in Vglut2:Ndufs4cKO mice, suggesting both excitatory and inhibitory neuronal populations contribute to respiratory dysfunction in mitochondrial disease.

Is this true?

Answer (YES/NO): NO